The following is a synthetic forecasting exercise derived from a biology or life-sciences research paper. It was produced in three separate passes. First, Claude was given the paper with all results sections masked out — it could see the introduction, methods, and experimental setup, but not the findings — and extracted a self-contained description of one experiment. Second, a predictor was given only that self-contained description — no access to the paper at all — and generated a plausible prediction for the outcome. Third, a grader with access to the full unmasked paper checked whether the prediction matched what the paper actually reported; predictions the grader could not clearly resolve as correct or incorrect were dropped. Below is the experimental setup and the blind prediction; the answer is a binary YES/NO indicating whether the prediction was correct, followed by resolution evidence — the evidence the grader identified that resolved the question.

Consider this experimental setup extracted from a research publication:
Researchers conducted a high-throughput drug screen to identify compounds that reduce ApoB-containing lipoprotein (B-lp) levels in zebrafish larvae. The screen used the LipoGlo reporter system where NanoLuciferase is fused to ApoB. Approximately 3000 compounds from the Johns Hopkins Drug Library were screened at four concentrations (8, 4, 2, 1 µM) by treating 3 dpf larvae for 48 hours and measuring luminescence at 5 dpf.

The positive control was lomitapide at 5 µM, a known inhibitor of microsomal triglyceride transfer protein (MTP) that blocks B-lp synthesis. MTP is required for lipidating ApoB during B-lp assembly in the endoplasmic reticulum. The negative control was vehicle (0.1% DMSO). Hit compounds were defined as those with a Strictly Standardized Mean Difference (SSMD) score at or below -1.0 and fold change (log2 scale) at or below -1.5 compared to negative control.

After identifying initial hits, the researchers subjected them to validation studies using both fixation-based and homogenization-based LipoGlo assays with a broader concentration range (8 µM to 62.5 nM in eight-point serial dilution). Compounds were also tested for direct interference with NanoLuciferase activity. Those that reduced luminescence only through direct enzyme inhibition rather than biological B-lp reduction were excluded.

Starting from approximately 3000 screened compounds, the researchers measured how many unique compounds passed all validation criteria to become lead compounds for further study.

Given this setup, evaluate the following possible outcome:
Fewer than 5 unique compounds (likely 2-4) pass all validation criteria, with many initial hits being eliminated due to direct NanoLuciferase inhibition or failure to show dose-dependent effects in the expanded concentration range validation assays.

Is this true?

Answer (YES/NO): NO